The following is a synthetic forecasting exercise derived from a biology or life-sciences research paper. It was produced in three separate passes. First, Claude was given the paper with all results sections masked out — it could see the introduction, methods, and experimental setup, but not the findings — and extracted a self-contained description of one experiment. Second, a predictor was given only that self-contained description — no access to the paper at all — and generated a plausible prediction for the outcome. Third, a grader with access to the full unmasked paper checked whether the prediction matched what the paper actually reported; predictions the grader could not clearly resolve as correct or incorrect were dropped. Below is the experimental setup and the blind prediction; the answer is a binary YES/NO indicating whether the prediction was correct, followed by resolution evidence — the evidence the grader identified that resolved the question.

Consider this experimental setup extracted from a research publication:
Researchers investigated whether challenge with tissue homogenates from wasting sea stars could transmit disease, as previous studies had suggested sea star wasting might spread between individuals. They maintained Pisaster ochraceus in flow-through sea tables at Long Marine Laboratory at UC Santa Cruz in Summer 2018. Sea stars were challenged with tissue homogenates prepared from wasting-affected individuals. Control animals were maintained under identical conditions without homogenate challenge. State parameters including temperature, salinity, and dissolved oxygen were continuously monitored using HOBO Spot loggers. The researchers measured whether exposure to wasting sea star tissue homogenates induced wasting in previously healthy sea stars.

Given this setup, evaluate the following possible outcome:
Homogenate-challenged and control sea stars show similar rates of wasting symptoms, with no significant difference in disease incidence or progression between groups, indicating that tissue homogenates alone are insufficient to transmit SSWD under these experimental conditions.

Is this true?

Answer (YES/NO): NO